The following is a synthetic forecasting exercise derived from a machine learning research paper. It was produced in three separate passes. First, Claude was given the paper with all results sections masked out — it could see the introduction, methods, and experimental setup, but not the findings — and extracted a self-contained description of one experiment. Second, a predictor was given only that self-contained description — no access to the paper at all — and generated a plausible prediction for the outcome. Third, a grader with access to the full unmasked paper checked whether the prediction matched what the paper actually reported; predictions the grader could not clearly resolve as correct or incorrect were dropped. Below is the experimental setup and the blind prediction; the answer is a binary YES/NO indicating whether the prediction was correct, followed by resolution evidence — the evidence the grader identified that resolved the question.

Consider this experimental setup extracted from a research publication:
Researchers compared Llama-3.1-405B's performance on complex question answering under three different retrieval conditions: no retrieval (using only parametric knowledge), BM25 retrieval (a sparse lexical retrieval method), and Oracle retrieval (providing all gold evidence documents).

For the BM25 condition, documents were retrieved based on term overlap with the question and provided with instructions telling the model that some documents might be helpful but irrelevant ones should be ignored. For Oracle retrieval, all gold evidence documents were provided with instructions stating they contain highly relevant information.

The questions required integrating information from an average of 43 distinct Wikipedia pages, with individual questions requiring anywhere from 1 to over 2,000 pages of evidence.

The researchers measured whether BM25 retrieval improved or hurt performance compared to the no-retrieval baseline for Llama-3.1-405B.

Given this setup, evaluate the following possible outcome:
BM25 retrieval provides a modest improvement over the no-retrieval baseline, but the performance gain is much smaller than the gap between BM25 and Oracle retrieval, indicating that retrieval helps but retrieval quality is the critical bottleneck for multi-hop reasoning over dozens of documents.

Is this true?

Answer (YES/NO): NO